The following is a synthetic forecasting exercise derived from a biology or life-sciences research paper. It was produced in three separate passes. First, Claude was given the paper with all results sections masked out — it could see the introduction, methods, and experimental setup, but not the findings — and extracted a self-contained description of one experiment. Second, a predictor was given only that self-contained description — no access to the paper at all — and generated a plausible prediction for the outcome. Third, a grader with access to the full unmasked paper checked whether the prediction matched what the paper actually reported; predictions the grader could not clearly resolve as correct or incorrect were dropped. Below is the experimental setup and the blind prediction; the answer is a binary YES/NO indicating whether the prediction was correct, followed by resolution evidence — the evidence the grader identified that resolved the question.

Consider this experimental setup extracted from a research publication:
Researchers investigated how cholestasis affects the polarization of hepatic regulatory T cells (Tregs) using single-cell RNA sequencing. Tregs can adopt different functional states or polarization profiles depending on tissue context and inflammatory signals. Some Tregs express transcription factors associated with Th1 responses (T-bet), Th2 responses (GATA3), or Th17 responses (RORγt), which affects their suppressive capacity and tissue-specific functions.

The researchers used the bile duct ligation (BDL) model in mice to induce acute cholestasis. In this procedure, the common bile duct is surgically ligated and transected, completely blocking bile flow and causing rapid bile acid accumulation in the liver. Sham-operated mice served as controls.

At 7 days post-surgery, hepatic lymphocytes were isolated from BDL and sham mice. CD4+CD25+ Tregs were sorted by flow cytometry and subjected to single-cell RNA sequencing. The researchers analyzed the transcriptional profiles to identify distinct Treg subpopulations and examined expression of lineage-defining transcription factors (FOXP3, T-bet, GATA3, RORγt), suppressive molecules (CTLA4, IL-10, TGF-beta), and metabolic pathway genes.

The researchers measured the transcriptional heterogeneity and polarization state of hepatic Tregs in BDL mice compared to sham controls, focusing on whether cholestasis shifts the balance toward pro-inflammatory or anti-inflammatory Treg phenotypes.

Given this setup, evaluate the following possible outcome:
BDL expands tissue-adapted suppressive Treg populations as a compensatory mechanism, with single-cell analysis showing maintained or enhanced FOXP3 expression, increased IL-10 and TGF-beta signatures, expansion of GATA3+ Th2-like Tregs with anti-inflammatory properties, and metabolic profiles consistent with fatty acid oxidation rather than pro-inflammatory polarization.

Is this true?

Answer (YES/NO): NO